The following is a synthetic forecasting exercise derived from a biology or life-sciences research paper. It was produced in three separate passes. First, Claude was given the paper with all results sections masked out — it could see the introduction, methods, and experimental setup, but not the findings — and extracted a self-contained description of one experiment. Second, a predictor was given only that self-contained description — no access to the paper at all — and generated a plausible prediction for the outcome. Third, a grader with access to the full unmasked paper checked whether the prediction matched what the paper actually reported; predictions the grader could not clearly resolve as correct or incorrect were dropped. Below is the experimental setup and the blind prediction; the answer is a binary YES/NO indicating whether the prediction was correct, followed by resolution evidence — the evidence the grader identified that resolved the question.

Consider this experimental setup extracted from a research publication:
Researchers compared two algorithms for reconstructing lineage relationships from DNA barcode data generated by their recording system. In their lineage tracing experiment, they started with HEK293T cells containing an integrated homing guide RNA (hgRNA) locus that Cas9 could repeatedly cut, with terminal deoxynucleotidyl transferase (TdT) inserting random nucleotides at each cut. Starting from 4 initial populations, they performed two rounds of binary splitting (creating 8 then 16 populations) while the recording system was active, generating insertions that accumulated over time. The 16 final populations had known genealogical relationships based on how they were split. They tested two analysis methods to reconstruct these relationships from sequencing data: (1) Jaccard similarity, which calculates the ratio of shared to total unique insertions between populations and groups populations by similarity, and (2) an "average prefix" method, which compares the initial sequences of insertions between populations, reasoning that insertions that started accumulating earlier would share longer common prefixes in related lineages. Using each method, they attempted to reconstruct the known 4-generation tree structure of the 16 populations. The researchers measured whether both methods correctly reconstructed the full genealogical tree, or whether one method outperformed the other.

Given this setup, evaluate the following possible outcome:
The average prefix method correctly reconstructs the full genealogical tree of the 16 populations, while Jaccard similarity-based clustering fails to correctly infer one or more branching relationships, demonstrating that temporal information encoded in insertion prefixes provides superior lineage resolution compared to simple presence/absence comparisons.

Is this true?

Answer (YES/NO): NO